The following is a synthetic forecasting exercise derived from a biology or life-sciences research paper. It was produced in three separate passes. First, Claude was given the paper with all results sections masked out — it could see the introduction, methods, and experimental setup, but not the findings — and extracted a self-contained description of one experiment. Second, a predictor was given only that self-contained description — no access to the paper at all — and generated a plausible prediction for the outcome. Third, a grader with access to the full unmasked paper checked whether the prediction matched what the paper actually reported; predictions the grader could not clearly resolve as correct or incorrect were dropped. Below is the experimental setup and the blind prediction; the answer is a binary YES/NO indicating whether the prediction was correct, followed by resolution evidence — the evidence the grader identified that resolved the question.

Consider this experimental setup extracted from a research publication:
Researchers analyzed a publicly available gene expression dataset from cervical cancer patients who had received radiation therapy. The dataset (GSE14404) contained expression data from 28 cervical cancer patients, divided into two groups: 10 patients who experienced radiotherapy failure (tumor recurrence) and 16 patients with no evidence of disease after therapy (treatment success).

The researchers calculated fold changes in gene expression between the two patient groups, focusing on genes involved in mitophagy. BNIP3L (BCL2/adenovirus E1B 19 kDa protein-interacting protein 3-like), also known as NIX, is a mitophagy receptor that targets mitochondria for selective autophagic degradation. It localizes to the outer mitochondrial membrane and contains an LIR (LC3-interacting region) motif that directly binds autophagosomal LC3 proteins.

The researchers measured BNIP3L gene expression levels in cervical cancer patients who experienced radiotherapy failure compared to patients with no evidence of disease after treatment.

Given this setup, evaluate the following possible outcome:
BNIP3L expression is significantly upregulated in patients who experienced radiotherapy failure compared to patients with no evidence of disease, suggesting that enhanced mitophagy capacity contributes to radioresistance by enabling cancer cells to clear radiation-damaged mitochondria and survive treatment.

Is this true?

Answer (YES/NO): YES